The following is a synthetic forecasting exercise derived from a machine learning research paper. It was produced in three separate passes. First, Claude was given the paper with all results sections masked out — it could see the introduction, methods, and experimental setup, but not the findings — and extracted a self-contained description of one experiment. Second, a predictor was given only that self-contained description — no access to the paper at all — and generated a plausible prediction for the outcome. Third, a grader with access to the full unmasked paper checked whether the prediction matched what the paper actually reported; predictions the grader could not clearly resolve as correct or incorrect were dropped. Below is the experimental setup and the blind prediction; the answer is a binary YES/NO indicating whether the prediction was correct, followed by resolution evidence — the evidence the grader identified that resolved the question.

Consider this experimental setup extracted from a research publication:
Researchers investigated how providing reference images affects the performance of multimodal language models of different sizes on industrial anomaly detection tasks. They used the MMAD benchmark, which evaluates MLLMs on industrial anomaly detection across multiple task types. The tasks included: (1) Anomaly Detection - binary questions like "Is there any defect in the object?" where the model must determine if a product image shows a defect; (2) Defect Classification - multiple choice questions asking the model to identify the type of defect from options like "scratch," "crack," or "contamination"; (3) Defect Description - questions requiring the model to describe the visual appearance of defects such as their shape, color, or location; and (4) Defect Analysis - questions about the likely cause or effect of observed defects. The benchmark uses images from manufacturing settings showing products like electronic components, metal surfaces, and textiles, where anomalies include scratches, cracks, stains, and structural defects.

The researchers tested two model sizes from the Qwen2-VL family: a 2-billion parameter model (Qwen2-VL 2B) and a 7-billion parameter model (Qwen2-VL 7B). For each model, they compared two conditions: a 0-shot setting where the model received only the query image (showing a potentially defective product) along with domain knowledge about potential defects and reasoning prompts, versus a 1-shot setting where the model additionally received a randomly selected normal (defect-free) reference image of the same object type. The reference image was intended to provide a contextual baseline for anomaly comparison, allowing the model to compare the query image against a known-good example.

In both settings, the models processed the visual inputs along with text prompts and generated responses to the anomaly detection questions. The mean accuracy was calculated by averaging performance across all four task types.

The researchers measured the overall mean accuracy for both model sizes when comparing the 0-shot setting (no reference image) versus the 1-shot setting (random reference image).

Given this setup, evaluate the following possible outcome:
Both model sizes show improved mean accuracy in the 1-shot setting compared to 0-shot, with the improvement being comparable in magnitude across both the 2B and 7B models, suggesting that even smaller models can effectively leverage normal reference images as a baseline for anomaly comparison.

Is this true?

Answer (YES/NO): NO